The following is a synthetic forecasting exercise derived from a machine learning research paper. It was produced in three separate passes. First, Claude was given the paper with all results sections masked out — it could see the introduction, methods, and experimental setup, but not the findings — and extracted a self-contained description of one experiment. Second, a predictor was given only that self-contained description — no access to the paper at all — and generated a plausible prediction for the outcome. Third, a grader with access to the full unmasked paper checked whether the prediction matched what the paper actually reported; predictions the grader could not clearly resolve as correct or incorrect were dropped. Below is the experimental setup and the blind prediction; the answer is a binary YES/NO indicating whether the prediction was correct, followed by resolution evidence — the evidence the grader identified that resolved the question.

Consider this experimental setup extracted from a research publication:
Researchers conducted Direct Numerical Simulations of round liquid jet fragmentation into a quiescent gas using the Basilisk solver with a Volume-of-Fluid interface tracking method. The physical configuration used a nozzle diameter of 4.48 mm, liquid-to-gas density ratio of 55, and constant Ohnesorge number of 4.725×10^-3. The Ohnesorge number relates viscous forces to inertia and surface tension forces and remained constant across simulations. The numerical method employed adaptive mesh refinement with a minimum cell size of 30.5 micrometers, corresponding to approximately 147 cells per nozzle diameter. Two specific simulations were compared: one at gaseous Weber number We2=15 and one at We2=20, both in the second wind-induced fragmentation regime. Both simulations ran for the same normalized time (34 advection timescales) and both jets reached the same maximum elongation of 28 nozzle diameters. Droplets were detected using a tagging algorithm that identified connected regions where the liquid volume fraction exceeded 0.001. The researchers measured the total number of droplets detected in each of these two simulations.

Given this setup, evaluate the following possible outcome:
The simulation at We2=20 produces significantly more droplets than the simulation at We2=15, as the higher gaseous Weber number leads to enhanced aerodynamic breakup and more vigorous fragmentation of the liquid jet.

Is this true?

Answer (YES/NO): YES